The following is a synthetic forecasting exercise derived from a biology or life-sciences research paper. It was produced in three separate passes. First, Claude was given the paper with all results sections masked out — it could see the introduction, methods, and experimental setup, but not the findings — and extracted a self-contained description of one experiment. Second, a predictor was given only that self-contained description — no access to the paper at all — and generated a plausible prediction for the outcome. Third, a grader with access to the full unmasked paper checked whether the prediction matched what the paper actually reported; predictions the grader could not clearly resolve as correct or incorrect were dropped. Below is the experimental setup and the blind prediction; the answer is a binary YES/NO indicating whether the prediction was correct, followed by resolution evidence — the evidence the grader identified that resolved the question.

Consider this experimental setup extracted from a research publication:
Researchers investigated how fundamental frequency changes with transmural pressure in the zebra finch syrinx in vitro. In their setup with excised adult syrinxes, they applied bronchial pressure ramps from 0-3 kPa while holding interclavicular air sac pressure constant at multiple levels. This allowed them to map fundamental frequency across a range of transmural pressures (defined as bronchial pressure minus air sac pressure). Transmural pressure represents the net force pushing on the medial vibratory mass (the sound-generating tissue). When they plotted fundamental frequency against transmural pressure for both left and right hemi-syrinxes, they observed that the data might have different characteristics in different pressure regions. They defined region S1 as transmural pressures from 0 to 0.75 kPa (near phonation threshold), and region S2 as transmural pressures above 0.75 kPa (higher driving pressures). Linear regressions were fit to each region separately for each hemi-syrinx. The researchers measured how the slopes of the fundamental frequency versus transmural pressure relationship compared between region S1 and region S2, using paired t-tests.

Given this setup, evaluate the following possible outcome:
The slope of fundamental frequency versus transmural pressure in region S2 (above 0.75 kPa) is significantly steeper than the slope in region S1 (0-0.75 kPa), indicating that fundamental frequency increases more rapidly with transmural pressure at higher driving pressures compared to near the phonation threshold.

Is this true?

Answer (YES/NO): NO